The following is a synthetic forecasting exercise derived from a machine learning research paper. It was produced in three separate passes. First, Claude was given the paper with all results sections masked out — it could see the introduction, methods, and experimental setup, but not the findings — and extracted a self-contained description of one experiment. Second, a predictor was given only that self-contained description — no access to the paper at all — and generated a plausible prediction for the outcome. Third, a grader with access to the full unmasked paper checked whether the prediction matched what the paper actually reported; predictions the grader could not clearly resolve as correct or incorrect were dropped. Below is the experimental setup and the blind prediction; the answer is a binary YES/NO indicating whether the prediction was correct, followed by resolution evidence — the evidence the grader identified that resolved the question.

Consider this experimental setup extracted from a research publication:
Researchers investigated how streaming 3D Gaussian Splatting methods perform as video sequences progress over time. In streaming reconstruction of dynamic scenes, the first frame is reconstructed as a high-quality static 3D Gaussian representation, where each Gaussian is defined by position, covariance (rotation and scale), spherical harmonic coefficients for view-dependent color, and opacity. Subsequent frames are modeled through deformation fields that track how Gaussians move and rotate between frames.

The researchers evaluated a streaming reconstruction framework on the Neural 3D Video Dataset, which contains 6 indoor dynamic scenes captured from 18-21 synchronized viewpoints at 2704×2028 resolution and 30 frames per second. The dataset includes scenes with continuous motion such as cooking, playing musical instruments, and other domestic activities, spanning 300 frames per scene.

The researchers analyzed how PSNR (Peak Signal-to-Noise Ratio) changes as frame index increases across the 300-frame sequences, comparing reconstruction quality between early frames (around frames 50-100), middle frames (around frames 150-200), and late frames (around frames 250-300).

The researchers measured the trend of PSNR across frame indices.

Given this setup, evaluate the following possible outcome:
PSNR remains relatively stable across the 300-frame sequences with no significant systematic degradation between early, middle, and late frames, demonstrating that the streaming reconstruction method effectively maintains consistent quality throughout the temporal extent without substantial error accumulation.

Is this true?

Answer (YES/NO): NO